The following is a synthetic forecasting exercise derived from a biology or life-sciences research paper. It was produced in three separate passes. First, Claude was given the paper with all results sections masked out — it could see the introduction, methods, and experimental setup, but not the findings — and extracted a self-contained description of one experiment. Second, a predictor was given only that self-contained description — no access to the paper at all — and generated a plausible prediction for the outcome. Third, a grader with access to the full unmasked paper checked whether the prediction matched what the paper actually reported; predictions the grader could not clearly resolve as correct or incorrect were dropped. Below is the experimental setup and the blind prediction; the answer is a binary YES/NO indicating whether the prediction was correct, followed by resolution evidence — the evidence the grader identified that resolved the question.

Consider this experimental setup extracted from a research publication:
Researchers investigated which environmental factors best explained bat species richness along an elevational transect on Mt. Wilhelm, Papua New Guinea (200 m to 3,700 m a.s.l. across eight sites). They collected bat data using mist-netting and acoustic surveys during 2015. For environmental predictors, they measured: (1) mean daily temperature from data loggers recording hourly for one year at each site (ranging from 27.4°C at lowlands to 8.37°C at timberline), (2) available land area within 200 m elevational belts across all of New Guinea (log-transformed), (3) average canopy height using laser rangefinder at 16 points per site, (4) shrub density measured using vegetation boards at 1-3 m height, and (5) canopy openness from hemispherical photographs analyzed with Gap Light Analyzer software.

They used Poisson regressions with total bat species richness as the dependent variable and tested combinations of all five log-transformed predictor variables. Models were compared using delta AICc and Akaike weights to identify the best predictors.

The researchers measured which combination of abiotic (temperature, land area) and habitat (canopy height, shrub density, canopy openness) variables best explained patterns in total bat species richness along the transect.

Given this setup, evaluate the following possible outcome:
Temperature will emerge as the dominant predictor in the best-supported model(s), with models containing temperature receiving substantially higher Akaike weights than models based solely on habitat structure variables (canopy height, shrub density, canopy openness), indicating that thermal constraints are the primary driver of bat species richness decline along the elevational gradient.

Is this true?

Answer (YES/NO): NO